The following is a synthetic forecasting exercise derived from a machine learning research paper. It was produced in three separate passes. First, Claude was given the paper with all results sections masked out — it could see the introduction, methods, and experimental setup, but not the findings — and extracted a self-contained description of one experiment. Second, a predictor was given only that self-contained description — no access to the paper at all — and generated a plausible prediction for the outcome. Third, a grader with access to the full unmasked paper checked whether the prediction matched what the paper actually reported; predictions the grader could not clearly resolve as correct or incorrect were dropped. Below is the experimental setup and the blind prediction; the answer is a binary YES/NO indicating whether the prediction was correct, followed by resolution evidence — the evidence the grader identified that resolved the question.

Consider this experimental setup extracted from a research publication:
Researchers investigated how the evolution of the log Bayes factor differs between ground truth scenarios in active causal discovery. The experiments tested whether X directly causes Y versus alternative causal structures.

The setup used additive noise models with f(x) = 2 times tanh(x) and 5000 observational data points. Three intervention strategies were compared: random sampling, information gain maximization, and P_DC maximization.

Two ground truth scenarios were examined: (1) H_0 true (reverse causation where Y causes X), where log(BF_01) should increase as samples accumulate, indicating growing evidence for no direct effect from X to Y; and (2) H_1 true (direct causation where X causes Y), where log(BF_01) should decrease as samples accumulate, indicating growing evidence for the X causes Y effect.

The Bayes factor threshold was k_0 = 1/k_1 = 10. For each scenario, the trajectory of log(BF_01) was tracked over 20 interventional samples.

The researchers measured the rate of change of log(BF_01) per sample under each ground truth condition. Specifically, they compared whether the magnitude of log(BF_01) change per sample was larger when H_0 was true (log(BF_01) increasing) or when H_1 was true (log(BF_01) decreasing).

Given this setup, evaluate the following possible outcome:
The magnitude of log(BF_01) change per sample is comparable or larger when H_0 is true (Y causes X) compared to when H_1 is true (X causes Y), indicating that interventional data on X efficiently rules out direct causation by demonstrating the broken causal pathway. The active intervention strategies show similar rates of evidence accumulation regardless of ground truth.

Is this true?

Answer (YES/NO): NO